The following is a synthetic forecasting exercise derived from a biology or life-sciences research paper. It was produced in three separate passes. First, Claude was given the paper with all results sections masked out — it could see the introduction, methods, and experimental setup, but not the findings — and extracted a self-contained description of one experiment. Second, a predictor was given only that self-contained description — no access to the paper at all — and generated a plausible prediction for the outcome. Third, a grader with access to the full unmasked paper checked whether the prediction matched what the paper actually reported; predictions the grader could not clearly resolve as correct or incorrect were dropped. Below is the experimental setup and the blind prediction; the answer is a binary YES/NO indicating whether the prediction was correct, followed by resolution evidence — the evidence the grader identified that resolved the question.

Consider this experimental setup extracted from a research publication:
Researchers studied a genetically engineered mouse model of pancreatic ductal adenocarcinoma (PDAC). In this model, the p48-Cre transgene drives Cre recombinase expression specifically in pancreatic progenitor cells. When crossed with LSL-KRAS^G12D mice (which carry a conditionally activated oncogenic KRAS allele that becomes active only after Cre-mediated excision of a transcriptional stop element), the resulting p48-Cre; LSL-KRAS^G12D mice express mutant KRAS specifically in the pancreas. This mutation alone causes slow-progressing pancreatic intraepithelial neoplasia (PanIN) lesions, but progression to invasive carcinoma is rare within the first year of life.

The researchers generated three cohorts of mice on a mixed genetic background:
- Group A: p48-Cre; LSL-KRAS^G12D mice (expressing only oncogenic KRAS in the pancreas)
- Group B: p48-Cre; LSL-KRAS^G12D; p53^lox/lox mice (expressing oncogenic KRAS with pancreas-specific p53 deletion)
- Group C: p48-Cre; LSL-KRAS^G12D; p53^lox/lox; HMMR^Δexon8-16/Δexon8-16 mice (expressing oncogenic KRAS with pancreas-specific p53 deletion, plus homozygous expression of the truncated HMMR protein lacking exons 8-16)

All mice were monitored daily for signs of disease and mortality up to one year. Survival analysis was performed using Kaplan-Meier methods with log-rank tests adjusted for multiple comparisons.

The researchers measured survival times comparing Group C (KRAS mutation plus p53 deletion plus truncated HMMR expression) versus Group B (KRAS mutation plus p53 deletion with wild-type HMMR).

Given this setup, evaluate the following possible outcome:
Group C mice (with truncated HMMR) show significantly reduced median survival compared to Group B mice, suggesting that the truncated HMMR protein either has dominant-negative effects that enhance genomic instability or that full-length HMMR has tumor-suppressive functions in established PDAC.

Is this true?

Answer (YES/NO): NO